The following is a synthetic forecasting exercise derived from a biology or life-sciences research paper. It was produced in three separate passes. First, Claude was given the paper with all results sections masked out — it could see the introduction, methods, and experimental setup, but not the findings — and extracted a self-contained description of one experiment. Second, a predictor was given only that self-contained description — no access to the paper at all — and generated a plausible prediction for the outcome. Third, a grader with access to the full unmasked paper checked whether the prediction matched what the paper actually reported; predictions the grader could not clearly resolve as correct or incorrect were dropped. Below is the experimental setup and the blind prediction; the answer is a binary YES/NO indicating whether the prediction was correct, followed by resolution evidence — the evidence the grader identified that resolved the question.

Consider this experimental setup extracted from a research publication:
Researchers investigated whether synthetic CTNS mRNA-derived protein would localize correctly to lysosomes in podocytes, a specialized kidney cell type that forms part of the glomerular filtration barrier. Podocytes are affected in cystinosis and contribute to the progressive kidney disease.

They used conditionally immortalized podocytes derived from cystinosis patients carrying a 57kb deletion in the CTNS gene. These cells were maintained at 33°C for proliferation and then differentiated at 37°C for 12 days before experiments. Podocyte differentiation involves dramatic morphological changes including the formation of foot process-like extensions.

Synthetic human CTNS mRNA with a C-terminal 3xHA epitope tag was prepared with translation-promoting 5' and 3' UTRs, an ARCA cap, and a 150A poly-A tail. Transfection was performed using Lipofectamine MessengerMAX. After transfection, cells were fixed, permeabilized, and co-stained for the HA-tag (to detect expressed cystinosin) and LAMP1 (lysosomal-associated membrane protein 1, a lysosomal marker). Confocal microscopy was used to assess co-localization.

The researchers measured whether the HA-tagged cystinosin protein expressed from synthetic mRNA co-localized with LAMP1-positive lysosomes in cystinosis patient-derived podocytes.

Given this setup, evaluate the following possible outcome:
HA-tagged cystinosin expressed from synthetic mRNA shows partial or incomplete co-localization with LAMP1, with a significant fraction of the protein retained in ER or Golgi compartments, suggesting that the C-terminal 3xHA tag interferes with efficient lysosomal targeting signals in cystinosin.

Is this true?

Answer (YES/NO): NO